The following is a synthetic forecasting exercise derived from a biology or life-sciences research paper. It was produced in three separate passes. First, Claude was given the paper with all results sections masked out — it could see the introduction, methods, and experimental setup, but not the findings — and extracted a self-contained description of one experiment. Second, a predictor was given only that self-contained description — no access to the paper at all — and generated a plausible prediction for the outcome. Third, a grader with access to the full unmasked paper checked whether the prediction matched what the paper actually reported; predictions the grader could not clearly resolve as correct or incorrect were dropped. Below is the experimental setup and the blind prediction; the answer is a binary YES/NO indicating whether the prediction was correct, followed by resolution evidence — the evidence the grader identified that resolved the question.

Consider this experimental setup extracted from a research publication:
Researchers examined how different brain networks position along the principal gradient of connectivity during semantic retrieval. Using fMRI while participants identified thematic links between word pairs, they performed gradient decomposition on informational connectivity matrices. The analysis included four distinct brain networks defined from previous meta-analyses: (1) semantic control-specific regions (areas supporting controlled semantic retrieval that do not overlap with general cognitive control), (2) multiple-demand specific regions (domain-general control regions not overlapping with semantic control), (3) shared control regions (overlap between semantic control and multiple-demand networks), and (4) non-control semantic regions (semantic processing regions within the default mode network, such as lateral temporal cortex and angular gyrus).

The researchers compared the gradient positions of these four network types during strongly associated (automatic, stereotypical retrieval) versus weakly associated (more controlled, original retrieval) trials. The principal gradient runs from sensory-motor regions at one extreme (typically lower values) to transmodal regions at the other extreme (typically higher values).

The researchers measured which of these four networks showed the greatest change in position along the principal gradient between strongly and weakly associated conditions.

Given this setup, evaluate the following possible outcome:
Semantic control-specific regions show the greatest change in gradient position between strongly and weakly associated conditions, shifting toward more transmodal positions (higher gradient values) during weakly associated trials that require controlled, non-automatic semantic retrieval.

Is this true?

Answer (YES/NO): NO